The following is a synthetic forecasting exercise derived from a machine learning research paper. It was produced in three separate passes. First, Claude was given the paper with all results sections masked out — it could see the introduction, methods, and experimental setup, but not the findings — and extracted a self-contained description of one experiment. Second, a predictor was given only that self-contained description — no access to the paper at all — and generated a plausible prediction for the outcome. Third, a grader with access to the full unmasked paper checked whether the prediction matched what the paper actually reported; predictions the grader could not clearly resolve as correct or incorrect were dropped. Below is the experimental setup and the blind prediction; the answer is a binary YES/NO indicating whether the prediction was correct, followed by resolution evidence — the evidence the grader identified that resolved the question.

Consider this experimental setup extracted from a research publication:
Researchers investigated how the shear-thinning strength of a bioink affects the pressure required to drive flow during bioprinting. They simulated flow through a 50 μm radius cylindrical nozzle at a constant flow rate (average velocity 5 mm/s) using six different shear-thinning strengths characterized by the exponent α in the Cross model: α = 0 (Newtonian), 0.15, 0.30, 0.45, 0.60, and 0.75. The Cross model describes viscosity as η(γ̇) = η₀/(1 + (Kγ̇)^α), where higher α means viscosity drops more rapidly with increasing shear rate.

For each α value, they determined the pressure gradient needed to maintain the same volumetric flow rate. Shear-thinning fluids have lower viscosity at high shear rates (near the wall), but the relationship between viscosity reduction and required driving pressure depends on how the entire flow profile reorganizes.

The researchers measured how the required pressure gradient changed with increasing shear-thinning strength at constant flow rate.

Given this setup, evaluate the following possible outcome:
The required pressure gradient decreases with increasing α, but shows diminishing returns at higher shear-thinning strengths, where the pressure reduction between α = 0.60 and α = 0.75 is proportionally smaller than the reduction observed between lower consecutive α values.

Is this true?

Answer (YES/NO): NO